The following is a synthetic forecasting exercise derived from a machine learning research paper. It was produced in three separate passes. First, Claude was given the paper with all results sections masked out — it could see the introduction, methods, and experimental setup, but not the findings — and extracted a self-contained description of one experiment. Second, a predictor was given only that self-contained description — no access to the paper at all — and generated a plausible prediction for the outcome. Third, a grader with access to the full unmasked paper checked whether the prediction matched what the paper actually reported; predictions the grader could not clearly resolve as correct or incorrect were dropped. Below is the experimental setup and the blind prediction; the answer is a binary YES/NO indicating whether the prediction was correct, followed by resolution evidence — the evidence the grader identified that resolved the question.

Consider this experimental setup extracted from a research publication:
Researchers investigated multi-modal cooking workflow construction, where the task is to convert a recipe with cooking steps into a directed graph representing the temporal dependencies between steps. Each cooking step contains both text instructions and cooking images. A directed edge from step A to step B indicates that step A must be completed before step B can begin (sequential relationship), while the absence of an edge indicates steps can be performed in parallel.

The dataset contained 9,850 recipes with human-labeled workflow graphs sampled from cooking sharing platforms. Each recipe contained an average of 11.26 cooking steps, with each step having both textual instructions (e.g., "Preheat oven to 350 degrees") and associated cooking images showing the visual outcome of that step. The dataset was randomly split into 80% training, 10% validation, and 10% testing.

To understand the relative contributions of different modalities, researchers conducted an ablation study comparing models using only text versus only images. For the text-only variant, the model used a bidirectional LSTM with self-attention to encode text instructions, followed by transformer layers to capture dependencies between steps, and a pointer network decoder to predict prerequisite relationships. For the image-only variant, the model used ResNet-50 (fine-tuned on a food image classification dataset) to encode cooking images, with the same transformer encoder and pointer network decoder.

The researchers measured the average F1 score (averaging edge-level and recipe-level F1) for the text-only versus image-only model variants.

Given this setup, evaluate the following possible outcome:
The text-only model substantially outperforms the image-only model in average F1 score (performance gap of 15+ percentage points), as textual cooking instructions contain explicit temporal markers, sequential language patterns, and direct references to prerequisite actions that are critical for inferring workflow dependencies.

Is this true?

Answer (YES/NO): NO